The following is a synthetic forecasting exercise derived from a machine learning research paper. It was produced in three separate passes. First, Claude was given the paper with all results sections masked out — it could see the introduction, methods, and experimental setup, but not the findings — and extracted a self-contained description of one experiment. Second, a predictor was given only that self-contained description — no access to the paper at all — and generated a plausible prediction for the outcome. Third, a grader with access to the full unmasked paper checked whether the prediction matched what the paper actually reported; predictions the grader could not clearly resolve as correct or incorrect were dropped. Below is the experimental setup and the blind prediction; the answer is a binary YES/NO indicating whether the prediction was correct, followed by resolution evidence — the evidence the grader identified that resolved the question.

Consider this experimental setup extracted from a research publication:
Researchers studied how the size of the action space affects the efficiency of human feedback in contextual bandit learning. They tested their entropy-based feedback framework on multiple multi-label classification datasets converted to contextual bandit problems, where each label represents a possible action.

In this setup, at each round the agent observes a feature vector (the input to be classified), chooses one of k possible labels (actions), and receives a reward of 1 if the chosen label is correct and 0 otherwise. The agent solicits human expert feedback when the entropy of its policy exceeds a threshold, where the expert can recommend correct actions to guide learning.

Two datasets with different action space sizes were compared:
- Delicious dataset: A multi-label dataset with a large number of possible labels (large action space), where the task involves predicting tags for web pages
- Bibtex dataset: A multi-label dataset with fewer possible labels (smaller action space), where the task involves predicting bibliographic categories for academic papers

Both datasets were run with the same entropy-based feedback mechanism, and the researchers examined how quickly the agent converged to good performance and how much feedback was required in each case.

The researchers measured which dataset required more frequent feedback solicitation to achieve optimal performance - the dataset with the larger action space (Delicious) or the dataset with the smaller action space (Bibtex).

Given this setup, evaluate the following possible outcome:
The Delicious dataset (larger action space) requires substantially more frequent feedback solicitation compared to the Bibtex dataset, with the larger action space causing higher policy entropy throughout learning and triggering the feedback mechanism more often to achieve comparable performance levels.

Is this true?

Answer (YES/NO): YES